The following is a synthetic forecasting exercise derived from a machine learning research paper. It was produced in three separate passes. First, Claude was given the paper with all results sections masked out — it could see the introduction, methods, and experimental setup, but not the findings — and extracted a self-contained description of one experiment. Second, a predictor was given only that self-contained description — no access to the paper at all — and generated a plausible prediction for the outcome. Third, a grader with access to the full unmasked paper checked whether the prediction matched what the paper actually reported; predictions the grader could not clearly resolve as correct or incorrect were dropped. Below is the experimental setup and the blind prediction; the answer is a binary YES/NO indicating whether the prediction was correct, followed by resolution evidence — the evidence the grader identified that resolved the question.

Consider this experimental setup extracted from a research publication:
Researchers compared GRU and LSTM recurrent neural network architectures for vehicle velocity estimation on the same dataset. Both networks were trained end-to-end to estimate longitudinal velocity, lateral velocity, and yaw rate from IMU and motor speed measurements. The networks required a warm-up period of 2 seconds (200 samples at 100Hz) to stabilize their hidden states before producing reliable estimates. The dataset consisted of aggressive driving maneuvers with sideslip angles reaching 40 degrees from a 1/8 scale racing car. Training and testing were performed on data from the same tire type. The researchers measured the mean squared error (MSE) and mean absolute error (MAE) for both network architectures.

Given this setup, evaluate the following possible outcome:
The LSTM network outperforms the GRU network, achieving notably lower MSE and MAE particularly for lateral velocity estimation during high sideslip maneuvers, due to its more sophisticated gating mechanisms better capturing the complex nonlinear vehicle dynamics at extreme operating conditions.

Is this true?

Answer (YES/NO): NO